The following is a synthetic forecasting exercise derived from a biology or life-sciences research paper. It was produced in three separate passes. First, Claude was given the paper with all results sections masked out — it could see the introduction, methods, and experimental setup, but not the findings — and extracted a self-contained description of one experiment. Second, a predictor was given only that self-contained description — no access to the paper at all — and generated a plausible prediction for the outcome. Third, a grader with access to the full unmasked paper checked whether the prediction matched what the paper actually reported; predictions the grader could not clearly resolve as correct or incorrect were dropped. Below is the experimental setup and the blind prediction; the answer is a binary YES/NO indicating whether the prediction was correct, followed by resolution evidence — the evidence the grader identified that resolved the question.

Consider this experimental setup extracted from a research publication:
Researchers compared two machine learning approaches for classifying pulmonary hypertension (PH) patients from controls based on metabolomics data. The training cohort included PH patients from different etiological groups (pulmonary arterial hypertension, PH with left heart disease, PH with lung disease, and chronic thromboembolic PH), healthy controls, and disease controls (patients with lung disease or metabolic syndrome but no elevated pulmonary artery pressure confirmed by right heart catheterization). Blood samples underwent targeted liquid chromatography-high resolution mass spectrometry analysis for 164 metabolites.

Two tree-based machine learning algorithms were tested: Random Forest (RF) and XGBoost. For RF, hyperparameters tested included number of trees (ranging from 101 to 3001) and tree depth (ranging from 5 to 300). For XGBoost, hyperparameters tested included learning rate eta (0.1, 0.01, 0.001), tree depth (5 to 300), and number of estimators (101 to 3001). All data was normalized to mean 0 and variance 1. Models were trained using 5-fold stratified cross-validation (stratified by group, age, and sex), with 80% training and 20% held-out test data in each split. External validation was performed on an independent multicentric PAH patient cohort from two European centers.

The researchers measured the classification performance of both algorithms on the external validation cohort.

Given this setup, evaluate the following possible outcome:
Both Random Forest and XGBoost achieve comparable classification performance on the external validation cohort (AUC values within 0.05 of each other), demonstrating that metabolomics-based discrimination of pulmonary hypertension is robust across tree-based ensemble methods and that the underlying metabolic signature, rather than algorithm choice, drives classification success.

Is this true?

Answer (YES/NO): YES